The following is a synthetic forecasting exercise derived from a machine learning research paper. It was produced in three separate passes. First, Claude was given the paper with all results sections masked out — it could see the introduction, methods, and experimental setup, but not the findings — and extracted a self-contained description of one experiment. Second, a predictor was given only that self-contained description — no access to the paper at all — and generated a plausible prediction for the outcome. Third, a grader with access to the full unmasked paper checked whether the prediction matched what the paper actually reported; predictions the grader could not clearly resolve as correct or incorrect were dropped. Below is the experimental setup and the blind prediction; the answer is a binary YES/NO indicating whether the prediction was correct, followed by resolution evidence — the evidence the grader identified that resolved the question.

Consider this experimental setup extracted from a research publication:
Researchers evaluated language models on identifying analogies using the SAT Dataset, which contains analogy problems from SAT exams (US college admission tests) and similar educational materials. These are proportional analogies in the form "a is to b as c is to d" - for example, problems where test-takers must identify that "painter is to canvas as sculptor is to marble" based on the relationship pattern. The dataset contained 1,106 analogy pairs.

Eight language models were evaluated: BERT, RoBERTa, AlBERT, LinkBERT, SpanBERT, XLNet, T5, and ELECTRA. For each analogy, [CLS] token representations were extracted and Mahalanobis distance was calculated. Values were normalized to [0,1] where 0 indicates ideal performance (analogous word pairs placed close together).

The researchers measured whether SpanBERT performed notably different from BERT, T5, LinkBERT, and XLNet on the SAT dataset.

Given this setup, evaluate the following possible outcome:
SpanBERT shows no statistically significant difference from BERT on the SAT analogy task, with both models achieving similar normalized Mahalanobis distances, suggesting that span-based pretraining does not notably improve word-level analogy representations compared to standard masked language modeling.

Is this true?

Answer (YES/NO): NO